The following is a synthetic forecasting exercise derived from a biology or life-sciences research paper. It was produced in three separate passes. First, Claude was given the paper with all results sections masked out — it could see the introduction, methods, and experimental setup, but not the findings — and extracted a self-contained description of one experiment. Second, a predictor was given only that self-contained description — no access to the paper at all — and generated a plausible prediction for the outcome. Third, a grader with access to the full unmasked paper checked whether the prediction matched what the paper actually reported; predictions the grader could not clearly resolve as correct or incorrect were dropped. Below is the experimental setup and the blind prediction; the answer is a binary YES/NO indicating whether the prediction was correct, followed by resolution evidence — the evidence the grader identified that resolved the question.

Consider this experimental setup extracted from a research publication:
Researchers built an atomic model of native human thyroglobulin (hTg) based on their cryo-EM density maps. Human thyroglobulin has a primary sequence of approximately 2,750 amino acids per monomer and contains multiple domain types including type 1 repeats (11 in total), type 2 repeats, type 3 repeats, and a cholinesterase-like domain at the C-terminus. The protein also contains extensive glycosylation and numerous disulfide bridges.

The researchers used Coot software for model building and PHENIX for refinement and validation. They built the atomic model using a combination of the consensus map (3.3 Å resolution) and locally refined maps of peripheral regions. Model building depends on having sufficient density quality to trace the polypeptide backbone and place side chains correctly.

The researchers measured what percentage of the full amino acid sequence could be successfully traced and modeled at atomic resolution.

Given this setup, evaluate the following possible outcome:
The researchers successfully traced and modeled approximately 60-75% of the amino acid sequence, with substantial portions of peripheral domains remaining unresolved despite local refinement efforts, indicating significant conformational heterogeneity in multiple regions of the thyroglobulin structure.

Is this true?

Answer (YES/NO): NO